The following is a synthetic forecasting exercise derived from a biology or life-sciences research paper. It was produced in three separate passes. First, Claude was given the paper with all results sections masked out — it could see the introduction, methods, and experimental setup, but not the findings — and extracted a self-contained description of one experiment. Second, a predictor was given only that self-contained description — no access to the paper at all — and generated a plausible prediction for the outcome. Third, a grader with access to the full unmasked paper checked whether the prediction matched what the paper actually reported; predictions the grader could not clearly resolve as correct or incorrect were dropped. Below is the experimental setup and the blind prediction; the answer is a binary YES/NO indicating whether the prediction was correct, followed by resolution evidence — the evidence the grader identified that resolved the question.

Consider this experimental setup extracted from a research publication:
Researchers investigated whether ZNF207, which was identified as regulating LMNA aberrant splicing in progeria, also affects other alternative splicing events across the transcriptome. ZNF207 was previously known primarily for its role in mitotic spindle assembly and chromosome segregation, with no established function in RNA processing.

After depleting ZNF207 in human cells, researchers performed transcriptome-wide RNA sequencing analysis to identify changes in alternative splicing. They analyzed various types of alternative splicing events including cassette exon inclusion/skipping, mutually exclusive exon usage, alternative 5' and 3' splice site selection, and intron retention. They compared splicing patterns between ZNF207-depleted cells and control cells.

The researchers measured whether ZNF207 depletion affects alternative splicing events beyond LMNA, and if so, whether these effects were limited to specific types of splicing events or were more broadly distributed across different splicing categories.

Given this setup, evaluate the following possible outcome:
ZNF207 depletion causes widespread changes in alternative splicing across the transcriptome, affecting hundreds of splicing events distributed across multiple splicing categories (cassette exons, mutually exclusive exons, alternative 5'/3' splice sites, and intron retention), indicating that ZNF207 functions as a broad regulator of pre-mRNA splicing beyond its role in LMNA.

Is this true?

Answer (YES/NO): YES